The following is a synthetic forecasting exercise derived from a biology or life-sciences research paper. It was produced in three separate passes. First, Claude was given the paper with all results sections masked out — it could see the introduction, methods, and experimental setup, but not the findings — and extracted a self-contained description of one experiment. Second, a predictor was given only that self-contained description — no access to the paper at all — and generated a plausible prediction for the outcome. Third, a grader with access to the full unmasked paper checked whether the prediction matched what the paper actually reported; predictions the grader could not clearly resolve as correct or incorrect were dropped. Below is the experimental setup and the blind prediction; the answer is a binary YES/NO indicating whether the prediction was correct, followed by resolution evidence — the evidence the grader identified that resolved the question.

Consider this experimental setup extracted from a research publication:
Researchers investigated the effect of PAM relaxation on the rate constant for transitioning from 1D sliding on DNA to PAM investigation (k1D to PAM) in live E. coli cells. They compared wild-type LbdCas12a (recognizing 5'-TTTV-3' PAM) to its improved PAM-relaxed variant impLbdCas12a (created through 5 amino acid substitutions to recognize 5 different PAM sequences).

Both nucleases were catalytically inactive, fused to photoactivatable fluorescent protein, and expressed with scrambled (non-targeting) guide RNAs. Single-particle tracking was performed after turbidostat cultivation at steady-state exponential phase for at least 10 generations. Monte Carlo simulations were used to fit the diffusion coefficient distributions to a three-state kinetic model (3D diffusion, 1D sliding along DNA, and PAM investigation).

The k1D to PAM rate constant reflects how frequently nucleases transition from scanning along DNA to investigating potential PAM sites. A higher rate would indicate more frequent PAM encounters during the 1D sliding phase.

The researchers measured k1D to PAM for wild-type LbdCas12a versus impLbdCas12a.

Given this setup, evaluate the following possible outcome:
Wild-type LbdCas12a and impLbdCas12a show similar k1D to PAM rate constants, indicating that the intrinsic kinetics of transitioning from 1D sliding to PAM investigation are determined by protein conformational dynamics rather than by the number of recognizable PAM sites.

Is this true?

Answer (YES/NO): NO